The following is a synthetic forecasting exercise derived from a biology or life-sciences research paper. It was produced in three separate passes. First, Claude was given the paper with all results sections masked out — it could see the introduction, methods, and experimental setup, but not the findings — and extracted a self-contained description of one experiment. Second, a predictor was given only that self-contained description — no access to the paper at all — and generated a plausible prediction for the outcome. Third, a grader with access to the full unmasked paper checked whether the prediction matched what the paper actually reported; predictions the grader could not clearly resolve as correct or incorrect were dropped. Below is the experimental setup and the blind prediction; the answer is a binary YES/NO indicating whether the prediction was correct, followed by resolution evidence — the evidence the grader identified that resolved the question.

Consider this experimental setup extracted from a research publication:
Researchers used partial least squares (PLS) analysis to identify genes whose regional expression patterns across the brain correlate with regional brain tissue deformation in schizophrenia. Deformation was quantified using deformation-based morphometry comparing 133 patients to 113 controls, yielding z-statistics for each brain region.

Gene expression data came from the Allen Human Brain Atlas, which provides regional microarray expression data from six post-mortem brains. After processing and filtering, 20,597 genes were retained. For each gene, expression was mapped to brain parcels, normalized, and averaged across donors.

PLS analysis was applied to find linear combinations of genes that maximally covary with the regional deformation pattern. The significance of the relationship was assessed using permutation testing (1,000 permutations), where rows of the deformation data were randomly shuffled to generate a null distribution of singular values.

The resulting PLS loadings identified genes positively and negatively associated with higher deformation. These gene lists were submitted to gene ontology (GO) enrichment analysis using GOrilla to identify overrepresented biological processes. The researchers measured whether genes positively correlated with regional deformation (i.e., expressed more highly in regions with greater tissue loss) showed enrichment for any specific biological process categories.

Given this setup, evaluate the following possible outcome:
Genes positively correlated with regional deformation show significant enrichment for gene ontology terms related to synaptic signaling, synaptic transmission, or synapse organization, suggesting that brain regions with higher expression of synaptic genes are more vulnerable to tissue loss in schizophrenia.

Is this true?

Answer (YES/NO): YES